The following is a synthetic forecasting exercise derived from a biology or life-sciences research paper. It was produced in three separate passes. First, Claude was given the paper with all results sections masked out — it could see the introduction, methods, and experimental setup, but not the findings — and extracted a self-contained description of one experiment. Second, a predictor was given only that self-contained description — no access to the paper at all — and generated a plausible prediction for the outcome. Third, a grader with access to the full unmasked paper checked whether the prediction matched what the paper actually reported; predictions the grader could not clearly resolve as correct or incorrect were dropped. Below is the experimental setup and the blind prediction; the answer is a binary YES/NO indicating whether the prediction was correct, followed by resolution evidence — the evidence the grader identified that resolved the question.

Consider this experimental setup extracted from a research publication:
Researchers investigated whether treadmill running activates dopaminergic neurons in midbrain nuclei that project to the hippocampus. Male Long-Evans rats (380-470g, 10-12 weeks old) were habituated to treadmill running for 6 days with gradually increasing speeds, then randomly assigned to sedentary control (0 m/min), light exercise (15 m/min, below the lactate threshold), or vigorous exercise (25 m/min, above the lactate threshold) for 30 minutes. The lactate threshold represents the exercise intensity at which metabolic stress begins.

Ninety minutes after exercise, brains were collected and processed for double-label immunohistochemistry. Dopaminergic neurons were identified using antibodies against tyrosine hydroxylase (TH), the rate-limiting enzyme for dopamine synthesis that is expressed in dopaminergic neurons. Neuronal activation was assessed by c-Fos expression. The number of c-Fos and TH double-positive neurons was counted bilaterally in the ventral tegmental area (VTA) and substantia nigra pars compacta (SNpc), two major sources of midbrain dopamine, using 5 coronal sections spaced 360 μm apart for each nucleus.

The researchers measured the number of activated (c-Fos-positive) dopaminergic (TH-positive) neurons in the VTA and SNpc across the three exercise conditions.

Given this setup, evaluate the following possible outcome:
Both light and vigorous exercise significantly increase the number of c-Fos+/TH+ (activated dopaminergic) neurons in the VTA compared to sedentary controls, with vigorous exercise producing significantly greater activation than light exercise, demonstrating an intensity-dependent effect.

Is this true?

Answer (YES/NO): NO